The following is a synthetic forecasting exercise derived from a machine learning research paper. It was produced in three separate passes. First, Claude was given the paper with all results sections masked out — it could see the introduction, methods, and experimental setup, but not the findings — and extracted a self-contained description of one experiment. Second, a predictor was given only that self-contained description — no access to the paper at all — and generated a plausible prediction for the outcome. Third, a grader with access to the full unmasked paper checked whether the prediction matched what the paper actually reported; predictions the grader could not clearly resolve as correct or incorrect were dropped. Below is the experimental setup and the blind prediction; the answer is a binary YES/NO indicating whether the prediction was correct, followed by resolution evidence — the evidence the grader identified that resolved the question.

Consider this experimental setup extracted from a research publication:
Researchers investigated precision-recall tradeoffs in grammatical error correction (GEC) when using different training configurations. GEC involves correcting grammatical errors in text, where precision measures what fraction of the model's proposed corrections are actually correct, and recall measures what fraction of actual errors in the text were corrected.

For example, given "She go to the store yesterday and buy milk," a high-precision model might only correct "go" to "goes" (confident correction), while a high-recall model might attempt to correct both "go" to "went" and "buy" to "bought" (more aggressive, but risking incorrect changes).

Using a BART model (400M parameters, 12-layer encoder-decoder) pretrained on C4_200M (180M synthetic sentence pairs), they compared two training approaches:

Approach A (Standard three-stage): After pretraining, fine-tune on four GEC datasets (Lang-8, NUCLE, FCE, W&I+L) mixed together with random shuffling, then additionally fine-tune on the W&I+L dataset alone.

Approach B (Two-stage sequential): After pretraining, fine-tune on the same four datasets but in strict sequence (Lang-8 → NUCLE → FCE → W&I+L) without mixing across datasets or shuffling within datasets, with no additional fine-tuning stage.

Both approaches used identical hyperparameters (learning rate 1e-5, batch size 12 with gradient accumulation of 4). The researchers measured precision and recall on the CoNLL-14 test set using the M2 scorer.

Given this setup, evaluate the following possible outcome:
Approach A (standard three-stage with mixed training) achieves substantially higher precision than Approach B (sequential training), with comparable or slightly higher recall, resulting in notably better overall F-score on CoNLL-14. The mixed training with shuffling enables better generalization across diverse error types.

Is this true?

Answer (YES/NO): NO